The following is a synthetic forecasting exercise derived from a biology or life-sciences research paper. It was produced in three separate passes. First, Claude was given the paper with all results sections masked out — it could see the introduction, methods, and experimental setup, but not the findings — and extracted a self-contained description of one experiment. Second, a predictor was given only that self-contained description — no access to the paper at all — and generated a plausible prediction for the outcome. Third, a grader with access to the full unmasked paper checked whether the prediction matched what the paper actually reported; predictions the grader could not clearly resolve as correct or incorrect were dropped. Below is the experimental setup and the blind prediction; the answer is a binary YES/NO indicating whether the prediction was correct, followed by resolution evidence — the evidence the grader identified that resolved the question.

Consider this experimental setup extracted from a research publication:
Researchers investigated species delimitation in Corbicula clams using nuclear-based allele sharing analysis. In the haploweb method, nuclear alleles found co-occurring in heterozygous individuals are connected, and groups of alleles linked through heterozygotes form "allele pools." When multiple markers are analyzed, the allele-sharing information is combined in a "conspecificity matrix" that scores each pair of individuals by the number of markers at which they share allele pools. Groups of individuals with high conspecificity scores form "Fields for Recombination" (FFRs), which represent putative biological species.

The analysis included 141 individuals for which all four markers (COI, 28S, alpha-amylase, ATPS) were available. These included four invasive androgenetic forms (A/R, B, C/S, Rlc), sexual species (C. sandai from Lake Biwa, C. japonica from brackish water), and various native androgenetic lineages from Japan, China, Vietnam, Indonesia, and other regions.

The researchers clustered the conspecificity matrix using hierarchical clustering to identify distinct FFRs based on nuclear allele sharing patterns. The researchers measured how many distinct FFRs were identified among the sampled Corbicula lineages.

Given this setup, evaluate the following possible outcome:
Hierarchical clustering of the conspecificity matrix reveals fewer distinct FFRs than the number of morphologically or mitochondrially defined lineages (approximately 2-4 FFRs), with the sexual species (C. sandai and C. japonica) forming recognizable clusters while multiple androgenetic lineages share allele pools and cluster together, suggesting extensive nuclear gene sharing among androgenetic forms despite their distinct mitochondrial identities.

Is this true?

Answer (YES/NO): NO